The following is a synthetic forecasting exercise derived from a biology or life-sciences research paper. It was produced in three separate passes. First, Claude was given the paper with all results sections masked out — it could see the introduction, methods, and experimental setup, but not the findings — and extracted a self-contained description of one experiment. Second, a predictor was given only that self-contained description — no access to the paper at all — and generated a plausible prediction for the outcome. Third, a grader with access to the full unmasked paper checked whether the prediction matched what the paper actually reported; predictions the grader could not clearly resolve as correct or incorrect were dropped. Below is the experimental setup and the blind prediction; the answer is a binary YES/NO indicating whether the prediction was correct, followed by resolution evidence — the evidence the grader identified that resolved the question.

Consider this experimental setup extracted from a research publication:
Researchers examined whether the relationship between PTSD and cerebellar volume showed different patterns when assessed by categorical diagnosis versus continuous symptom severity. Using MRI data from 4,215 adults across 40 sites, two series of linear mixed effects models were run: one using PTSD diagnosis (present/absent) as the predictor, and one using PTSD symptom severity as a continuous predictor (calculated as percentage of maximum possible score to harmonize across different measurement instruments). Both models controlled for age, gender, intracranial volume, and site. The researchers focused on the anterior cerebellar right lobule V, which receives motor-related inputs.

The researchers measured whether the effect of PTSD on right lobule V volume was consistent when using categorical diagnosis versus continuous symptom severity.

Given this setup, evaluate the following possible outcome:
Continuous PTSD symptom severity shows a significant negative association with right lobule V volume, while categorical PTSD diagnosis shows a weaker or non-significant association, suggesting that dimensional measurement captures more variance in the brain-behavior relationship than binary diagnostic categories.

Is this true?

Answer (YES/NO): NO